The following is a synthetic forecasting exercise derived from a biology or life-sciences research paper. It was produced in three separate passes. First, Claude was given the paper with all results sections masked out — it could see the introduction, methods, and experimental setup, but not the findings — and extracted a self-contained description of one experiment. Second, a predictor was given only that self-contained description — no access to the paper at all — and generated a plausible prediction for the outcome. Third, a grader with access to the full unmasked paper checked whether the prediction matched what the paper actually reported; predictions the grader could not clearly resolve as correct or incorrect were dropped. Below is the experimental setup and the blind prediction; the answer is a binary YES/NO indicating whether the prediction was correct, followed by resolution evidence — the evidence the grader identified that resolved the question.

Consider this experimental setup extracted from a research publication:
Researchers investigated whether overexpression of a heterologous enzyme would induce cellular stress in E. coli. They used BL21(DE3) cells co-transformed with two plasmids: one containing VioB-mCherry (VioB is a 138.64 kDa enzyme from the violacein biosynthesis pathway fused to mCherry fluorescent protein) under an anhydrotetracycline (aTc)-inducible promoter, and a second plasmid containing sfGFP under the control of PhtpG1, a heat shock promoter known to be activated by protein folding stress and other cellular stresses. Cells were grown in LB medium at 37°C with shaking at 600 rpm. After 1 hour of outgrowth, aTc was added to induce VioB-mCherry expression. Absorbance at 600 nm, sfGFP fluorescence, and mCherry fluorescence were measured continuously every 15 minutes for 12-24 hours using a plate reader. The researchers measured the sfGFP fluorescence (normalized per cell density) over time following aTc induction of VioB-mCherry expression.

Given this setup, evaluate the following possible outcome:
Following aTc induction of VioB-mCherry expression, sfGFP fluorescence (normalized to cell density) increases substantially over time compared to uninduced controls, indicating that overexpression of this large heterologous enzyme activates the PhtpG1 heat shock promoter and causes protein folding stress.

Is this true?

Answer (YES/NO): YES